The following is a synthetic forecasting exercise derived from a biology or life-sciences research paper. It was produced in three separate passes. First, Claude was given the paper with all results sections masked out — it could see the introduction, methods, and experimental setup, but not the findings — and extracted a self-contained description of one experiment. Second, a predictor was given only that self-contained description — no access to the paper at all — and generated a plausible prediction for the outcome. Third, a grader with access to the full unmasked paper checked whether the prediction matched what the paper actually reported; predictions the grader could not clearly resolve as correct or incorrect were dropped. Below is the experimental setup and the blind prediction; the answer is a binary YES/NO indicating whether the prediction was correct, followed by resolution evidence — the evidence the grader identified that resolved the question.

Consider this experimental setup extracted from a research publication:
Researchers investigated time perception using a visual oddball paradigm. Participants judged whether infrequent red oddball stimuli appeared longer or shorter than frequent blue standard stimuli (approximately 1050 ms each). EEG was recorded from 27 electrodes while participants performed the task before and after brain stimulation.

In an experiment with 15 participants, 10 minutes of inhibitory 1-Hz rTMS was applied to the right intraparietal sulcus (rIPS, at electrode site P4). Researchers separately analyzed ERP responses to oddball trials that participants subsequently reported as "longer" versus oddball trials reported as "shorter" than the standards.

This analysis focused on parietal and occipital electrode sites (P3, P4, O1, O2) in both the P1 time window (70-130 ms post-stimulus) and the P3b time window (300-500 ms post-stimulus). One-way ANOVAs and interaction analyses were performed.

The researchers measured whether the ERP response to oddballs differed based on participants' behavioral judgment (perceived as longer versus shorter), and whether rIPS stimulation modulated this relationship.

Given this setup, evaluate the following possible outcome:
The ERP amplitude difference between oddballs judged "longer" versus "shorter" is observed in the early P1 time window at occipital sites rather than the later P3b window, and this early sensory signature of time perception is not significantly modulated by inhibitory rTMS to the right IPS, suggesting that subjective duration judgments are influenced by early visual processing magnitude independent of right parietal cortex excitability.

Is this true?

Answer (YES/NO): NO